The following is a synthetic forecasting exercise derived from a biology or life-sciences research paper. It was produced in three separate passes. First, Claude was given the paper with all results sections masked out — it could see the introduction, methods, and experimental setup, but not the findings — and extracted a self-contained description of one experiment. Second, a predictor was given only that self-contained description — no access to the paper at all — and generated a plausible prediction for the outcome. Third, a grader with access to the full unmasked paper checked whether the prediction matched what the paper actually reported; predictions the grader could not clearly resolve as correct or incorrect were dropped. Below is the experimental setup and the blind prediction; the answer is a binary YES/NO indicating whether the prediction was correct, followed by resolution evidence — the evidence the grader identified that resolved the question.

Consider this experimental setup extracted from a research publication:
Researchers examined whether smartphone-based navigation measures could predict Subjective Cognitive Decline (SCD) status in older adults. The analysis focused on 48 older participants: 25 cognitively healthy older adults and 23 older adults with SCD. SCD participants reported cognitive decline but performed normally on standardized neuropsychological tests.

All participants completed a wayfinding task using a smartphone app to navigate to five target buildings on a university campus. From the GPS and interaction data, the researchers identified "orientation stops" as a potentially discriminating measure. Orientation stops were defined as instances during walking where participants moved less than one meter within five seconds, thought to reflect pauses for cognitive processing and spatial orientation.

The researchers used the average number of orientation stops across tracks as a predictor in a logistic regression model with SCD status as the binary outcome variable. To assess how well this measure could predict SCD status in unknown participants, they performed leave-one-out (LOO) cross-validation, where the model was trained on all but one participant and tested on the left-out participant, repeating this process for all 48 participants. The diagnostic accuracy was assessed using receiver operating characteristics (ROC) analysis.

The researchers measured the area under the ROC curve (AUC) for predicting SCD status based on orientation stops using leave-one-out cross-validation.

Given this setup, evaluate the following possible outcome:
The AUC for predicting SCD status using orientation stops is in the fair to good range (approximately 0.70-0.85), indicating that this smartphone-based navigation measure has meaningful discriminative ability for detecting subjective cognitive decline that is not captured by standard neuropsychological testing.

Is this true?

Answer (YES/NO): YES